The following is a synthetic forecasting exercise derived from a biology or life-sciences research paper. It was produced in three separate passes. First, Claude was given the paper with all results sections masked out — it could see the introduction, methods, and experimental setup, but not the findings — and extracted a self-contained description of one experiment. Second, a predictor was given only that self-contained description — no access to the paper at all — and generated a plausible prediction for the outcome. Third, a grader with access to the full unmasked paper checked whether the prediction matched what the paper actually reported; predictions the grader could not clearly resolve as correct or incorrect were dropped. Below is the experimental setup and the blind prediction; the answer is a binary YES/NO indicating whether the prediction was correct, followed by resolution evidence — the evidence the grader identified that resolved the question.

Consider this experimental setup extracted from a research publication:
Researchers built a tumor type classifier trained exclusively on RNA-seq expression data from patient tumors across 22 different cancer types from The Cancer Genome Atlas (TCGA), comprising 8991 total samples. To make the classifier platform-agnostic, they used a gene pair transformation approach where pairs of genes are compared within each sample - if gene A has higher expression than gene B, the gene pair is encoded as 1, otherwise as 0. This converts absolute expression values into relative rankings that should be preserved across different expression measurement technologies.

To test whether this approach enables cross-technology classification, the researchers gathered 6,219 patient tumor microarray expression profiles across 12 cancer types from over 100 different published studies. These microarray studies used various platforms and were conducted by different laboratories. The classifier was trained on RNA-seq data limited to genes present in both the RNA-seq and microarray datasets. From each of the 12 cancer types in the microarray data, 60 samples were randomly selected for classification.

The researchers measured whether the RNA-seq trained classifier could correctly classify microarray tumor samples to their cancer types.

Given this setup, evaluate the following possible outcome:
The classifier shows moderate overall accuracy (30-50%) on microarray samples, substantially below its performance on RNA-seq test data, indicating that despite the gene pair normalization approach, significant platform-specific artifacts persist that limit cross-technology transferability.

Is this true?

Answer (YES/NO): NO